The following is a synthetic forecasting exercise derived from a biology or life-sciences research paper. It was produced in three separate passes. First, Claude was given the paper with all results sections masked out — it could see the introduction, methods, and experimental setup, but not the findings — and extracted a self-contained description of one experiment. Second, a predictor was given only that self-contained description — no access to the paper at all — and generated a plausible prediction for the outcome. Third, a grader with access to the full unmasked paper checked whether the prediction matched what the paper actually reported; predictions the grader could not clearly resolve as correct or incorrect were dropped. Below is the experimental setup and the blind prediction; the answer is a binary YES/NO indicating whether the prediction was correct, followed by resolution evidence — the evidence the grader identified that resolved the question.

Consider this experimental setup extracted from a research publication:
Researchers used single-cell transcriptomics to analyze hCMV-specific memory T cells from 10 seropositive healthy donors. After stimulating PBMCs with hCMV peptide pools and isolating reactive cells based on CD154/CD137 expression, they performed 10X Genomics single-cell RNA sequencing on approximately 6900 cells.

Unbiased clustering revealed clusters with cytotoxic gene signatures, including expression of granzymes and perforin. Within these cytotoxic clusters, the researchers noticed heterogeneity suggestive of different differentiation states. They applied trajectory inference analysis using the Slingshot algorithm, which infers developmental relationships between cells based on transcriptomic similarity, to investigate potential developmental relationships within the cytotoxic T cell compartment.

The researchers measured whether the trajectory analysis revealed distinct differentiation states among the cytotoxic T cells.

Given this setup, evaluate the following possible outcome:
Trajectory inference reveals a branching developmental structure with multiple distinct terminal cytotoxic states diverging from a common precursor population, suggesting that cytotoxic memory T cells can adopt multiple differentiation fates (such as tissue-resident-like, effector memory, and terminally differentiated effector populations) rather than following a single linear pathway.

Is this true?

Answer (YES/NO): NO